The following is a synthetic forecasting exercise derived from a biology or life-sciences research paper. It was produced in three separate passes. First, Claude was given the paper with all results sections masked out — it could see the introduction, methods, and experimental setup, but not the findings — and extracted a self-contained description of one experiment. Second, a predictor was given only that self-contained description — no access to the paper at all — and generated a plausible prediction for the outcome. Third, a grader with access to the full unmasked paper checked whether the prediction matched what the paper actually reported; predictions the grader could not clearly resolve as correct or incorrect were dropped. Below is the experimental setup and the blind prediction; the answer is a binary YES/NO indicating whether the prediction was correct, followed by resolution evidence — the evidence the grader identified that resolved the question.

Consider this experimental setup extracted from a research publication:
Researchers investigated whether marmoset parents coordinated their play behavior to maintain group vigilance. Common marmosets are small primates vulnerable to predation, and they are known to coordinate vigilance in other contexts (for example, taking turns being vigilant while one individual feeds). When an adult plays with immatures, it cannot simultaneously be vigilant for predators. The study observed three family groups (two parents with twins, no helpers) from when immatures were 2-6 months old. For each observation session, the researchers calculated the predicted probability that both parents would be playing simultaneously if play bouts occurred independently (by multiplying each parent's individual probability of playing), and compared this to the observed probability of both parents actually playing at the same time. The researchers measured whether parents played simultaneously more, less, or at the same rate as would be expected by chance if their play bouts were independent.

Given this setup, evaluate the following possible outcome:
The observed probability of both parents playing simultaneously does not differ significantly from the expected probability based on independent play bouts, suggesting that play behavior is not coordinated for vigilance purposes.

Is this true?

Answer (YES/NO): NO